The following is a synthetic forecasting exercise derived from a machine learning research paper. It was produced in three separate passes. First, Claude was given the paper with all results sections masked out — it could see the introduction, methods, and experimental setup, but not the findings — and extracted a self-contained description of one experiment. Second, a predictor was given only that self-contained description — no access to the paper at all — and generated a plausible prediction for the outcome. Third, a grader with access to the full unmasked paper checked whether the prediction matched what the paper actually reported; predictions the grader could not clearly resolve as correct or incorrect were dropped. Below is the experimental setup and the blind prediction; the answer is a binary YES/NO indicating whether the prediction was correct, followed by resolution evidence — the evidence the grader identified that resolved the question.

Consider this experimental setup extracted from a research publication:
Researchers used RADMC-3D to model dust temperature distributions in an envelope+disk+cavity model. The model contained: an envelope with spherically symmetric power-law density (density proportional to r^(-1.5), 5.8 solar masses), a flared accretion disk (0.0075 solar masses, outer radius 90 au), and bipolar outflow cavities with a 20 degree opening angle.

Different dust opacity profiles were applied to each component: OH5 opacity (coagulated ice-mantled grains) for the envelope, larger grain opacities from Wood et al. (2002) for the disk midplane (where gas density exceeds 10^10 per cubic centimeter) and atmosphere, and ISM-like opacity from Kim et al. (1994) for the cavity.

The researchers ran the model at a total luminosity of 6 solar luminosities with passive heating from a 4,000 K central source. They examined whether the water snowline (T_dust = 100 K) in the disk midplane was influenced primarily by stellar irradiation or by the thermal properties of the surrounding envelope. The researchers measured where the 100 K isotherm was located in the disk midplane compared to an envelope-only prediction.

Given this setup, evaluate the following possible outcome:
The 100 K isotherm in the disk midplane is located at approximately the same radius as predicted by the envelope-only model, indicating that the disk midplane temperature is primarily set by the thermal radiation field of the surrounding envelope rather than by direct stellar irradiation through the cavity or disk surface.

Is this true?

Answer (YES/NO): NO